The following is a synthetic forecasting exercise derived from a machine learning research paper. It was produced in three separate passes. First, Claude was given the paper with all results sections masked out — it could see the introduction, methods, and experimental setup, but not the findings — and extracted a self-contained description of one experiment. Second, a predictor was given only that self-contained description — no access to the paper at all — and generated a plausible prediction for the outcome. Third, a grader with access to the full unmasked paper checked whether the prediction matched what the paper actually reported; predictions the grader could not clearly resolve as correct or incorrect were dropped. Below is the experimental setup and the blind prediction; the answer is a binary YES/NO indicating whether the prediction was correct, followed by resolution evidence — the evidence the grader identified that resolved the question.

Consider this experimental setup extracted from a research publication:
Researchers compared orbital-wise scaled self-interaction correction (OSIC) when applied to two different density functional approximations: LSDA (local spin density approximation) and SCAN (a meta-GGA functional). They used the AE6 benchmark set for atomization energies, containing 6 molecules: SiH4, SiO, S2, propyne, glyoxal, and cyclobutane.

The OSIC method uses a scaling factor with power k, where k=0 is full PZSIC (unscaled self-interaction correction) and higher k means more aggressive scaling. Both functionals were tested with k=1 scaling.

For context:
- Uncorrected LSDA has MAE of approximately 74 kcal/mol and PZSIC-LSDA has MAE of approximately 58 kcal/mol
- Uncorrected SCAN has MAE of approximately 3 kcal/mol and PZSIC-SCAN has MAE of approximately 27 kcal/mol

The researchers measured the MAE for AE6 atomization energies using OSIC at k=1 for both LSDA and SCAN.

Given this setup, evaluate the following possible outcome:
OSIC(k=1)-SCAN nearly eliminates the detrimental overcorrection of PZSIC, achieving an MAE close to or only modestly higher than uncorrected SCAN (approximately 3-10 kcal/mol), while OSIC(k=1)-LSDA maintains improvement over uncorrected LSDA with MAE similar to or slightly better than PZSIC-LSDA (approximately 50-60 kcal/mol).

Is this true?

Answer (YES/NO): NO